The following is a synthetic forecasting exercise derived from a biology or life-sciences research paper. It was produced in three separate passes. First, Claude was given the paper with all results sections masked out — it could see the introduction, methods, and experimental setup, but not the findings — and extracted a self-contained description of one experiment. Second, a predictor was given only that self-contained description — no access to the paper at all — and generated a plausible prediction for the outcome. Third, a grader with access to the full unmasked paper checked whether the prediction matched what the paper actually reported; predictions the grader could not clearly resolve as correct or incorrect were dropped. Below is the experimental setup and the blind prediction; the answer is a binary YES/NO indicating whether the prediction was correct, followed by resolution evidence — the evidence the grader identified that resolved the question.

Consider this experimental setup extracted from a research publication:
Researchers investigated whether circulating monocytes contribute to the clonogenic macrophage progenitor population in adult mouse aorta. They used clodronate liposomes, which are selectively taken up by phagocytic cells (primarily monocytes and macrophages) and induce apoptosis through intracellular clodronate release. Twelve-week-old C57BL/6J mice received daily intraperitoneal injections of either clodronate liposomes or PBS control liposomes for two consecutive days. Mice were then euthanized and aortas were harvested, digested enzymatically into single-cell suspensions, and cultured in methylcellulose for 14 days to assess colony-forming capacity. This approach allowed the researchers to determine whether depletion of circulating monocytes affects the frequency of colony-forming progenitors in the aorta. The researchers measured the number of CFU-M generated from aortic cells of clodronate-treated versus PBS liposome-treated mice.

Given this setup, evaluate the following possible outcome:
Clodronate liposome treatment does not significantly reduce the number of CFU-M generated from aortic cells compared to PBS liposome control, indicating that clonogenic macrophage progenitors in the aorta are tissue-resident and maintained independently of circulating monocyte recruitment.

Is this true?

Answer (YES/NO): NO